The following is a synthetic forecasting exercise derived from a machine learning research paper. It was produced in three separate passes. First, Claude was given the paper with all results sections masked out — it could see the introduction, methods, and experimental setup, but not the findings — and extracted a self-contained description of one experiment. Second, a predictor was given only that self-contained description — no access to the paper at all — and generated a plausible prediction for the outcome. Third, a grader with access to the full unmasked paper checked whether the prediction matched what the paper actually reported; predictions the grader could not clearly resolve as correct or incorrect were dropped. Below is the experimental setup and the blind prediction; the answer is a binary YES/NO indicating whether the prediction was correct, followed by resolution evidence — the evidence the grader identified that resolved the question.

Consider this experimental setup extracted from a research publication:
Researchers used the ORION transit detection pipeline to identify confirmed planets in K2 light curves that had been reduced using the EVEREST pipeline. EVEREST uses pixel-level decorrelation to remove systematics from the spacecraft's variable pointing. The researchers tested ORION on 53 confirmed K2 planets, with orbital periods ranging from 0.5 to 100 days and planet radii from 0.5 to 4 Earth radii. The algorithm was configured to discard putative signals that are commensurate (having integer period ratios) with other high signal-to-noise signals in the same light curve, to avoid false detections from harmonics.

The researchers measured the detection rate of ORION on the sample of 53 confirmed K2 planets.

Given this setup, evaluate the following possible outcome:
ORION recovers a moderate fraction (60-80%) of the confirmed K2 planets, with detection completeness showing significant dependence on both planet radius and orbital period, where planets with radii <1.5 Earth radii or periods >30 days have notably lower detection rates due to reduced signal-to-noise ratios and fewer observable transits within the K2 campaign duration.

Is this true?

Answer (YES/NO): NO